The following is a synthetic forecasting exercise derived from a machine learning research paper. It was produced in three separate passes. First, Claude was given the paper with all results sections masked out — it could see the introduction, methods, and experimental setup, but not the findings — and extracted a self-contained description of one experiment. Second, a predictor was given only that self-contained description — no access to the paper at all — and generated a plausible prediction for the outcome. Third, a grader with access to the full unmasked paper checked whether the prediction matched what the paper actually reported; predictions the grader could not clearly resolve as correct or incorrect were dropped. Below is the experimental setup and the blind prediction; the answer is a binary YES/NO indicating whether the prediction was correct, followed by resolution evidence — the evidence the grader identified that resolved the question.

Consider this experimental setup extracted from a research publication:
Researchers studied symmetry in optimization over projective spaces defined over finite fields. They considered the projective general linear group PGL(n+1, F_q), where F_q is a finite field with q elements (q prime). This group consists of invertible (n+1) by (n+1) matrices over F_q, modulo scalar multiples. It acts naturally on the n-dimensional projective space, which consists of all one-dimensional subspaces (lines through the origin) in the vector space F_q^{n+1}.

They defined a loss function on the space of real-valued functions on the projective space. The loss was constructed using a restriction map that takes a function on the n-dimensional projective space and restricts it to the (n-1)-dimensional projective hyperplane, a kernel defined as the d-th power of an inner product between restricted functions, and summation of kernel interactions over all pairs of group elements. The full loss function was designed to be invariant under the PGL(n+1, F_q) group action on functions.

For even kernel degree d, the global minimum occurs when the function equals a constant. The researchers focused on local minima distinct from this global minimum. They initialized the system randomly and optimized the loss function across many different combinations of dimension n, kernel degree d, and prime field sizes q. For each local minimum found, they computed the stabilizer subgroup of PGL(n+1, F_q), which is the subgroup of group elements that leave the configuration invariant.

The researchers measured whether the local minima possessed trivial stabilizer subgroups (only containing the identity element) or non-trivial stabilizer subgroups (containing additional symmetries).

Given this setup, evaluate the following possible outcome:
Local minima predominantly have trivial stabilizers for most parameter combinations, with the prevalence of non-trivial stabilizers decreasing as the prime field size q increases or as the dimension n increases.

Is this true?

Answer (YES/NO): NO